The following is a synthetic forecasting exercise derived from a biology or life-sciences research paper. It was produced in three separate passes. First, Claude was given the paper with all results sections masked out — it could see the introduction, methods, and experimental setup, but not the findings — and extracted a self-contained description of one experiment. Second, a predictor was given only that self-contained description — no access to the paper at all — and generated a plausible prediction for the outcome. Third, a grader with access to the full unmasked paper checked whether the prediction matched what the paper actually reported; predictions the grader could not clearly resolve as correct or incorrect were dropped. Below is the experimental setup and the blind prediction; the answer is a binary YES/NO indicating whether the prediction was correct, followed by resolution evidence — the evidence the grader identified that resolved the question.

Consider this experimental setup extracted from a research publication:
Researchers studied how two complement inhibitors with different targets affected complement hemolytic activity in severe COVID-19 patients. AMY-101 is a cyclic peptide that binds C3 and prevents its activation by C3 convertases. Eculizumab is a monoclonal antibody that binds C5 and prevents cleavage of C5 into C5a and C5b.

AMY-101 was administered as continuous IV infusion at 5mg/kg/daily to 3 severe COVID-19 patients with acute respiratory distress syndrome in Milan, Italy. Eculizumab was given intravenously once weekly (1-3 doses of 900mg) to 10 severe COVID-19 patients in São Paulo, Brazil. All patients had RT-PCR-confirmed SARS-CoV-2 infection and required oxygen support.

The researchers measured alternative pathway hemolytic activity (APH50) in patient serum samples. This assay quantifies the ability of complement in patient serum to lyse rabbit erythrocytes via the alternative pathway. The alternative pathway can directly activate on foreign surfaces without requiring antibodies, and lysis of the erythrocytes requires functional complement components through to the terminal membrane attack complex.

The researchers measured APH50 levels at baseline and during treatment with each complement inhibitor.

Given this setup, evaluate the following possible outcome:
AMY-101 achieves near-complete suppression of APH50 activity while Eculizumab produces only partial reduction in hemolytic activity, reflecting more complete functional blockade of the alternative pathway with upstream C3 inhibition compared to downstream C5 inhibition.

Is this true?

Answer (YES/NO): YES